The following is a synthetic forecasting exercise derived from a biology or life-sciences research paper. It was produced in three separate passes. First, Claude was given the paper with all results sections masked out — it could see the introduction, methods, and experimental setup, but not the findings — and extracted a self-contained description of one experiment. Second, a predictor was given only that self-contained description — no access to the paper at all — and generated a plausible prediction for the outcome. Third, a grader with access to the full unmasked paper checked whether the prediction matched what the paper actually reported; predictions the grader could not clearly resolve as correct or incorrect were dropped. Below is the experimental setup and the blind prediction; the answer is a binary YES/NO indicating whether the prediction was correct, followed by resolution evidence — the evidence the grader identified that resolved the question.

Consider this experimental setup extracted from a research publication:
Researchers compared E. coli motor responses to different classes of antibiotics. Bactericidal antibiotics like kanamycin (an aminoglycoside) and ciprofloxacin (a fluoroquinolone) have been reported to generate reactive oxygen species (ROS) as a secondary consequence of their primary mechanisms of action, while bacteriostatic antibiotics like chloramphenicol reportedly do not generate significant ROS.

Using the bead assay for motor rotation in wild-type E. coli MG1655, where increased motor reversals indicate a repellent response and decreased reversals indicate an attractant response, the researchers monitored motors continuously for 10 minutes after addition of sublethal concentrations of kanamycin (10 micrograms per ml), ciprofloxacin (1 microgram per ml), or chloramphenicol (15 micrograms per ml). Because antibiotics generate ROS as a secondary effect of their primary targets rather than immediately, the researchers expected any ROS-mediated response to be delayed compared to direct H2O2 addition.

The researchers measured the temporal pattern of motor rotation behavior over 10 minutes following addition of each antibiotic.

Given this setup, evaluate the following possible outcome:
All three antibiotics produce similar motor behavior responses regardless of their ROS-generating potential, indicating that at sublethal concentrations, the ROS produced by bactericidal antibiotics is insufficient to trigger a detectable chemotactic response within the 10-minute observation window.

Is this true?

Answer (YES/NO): NO